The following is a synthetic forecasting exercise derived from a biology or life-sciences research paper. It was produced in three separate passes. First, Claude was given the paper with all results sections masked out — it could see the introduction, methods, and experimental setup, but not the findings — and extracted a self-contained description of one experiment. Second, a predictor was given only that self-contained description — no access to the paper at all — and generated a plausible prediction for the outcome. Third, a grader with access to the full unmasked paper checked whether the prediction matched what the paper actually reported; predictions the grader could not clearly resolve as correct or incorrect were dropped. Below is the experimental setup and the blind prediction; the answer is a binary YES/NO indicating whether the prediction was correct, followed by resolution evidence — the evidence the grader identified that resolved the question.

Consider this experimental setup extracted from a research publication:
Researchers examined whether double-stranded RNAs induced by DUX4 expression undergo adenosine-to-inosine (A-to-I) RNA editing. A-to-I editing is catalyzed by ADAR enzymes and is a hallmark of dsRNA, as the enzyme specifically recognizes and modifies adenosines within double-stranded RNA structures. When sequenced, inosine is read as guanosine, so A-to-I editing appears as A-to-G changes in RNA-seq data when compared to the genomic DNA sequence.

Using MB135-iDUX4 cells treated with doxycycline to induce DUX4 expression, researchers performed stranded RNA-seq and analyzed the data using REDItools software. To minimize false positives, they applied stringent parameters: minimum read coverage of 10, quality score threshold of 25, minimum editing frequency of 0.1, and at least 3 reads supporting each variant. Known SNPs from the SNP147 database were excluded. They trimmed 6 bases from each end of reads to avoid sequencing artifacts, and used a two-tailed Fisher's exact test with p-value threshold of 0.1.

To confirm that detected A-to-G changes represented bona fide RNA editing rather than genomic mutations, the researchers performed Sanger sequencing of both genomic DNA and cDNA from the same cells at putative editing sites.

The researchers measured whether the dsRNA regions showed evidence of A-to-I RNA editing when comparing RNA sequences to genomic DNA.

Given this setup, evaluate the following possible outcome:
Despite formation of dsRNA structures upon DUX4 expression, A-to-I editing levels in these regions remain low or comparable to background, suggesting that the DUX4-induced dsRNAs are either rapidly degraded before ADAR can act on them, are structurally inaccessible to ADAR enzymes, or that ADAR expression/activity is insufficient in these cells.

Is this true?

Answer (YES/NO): NO